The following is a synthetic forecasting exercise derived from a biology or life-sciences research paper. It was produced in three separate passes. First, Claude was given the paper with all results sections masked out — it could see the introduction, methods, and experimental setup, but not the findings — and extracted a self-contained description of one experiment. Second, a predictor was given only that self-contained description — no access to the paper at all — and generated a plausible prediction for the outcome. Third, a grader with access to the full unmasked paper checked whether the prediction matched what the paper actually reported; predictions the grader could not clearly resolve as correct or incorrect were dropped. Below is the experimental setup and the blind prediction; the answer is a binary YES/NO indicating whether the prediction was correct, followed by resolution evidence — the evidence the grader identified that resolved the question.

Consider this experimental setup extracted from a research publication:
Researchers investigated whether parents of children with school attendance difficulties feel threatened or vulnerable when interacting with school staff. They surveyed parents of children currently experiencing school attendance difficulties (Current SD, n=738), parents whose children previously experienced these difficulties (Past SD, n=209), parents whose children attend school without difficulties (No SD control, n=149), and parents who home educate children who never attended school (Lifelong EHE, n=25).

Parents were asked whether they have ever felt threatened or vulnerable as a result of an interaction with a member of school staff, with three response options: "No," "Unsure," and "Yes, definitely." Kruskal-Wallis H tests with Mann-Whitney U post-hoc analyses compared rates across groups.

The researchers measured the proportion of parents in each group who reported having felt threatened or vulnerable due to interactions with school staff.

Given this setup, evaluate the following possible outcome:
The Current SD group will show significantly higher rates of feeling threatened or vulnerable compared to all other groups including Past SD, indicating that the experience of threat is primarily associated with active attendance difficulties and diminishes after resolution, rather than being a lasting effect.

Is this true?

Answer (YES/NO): NO